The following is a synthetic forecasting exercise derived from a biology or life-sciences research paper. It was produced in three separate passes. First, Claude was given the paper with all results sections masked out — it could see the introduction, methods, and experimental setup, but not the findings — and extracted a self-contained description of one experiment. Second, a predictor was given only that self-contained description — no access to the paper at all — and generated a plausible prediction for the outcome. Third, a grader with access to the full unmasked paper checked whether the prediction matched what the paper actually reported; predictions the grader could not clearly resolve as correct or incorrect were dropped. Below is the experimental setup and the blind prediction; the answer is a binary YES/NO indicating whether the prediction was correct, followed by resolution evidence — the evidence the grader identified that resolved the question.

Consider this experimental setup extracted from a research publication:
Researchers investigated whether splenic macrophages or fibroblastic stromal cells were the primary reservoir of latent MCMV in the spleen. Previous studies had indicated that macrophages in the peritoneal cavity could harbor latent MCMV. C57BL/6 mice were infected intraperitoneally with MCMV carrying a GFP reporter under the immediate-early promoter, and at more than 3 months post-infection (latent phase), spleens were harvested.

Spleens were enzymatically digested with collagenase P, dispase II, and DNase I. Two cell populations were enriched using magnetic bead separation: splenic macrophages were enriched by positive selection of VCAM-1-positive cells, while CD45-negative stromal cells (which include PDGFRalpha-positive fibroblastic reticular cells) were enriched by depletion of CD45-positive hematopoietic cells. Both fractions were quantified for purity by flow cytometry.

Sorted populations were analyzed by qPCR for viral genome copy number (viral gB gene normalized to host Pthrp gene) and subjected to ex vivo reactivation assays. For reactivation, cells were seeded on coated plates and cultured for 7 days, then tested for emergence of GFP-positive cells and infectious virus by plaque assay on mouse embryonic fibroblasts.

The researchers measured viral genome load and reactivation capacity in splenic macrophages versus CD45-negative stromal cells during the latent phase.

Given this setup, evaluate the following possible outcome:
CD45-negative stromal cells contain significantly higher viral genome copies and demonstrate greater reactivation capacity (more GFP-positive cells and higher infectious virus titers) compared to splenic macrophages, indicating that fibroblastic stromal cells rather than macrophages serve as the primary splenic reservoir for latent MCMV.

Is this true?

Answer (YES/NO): YES